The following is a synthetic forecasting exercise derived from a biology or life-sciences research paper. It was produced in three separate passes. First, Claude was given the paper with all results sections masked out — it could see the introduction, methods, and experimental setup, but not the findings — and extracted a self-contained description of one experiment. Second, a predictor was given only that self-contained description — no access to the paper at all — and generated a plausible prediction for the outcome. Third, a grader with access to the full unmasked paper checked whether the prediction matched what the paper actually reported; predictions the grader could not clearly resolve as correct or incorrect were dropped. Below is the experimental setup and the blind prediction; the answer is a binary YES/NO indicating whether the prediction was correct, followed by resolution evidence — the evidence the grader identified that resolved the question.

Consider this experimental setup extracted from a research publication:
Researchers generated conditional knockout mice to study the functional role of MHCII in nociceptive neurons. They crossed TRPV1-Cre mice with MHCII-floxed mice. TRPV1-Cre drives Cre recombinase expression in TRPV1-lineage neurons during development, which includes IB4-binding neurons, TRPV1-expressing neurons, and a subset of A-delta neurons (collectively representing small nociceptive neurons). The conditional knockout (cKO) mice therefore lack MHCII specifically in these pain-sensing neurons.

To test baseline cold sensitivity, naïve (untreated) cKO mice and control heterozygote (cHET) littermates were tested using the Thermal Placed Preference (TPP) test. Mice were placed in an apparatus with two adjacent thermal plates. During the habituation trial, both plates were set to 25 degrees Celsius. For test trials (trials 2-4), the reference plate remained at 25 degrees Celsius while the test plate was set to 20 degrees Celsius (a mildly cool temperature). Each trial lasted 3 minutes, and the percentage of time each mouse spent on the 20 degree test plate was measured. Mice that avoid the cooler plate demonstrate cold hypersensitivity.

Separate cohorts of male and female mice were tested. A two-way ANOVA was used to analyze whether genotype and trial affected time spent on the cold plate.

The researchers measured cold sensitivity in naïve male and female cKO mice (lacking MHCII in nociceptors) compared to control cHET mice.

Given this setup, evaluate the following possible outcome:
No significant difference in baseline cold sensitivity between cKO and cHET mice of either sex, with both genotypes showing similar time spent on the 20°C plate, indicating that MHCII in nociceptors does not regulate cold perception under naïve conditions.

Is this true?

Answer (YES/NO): NO